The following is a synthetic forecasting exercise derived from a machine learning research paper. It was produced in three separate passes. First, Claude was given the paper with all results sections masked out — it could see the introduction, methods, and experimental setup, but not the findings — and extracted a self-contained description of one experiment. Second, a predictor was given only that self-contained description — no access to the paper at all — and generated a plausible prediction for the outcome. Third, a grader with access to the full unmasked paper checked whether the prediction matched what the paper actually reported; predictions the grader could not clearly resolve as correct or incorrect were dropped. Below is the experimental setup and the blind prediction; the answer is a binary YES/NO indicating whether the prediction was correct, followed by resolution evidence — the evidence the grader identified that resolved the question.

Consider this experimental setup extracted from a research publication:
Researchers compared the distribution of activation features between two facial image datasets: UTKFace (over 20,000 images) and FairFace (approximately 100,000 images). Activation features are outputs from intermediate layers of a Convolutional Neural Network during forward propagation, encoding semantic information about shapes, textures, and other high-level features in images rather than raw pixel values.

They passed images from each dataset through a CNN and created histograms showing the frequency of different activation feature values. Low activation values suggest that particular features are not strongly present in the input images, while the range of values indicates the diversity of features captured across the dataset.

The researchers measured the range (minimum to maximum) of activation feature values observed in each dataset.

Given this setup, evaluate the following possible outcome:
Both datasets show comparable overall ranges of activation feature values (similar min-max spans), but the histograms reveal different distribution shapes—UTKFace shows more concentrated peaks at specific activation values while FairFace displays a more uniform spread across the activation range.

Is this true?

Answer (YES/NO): NO